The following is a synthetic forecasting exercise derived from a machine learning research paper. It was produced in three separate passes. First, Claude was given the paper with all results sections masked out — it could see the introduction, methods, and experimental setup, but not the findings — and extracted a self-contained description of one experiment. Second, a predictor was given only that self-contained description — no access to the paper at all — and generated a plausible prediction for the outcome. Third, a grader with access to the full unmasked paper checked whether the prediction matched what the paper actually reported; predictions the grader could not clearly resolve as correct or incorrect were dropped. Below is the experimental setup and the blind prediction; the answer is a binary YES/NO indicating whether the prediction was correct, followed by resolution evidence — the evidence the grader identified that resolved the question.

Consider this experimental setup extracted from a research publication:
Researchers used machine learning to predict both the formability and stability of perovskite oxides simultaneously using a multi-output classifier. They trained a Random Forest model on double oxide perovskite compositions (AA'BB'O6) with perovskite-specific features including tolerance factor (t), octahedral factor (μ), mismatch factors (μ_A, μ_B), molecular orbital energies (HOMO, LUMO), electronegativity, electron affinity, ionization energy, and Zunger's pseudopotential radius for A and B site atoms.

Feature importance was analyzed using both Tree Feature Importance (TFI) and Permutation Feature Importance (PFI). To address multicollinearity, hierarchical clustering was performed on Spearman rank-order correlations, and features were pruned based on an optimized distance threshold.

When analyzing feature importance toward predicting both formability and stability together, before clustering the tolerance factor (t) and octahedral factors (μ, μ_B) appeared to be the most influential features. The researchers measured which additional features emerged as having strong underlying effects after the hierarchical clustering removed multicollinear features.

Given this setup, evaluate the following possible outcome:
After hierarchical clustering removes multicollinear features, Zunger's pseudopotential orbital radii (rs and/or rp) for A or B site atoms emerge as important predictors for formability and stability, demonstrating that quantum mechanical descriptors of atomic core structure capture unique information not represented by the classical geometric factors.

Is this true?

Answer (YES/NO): NO